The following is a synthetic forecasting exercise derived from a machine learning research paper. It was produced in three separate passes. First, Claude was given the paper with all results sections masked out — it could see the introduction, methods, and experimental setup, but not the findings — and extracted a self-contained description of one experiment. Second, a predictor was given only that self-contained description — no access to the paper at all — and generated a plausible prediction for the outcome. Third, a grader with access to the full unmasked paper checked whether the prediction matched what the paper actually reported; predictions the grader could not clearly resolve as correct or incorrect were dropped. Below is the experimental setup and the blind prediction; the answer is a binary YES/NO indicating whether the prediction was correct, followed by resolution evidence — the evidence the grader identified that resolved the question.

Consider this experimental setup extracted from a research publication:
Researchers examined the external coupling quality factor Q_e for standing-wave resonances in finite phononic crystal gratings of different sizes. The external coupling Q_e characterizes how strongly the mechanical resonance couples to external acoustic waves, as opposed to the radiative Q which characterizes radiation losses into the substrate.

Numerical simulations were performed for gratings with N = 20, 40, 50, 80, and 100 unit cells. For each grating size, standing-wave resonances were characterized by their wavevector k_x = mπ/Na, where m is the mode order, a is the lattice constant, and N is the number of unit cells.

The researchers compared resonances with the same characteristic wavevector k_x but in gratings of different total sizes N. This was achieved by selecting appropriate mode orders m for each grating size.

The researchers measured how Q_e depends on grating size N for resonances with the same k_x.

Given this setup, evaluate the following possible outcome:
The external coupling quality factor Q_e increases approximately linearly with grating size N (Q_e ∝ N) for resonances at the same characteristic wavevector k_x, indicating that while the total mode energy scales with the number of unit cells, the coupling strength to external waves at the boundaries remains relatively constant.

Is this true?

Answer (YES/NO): YES